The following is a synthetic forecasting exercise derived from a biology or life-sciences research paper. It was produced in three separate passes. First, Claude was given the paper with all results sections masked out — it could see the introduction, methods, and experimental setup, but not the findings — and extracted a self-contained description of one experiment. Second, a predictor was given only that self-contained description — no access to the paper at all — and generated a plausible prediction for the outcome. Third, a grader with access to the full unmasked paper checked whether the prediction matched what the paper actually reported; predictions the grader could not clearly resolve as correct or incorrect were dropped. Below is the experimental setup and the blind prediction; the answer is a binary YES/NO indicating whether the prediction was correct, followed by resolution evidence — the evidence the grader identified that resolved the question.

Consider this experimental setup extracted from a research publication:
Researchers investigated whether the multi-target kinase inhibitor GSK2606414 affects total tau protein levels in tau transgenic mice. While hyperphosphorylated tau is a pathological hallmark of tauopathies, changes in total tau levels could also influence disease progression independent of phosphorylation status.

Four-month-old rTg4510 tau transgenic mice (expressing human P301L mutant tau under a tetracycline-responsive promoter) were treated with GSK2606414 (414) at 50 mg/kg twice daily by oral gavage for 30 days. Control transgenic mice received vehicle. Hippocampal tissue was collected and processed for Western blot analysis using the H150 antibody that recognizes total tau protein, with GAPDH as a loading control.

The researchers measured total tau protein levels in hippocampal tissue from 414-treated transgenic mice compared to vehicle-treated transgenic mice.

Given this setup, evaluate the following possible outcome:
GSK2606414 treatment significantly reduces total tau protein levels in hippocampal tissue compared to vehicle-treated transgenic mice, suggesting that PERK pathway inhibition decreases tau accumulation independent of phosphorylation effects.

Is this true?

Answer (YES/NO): NO